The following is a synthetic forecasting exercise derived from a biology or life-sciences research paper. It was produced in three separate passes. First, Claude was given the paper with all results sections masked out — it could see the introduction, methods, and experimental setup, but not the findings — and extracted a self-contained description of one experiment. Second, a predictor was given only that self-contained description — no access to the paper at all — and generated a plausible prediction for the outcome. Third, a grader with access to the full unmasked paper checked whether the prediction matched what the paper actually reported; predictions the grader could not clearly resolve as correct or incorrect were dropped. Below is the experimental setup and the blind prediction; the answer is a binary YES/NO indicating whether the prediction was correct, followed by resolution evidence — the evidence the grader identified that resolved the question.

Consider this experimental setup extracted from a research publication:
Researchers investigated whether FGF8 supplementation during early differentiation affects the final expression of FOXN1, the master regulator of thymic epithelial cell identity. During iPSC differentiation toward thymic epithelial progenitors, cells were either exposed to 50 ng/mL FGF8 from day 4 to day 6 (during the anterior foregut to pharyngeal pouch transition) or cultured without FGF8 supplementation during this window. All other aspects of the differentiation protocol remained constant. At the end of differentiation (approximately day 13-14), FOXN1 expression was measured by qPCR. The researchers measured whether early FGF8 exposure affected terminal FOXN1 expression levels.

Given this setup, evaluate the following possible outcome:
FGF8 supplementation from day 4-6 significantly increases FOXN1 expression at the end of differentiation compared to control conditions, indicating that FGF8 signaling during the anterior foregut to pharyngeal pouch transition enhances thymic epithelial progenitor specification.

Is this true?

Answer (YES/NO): YES